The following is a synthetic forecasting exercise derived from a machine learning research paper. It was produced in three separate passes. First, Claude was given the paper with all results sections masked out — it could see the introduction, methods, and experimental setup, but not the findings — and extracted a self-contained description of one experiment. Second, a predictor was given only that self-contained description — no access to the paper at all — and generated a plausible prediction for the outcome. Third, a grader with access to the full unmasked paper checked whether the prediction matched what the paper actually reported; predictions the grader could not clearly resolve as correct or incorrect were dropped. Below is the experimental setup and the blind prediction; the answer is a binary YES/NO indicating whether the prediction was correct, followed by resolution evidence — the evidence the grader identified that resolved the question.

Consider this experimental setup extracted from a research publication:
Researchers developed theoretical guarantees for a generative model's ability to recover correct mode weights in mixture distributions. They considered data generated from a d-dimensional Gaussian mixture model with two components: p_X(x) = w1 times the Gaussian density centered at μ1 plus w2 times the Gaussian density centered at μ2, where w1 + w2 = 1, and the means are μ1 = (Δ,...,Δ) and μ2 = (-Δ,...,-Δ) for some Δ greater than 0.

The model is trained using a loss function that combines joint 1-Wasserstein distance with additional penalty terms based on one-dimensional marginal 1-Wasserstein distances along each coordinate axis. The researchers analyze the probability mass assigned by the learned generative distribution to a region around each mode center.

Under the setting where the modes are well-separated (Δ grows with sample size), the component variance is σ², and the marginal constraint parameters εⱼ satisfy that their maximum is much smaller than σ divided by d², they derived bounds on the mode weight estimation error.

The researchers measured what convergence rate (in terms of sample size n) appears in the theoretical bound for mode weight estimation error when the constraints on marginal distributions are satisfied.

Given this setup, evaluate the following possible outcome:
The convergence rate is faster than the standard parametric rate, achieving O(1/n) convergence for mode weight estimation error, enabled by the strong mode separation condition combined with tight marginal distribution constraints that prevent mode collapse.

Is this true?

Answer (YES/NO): NO